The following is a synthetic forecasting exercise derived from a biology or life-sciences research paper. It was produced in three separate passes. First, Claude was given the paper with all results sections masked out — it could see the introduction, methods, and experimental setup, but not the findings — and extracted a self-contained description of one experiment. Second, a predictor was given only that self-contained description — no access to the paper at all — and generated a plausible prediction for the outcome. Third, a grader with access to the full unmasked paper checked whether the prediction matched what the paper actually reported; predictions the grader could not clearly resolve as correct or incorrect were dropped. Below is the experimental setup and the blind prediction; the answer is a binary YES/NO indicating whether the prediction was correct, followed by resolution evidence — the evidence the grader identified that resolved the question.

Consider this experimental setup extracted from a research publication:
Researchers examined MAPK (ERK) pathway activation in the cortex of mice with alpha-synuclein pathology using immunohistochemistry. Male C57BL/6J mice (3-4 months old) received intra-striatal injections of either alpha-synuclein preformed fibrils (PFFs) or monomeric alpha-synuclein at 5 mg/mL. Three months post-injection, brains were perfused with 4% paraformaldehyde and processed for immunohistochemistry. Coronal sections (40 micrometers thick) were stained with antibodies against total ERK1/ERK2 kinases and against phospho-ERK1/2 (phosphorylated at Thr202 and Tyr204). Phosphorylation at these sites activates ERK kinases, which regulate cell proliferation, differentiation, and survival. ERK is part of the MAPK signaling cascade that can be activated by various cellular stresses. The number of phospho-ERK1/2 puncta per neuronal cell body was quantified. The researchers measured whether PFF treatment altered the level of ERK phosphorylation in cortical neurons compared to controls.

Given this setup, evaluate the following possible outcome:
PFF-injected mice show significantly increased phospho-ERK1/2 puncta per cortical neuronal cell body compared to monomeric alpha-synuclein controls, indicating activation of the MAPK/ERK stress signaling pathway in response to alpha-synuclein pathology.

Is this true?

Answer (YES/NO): YES